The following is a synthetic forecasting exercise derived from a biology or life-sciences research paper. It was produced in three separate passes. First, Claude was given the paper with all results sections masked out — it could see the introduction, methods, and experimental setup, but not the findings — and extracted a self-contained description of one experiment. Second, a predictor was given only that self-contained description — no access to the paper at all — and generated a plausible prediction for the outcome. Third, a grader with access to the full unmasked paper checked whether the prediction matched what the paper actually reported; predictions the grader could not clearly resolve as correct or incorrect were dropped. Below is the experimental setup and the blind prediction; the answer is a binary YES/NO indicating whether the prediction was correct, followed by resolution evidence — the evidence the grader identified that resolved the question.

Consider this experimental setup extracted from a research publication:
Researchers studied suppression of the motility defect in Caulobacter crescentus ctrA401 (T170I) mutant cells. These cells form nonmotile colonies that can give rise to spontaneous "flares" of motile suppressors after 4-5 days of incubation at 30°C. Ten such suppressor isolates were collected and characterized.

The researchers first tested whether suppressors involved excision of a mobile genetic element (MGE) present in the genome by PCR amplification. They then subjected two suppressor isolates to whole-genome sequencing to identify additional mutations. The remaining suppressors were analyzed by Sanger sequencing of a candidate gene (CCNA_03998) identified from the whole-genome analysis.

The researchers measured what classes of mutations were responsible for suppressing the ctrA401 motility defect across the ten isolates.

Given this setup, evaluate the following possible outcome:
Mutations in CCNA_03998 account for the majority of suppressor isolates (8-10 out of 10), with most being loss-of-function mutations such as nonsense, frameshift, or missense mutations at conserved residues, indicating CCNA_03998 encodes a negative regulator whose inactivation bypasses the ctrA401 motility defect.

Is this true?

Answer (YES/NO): NO